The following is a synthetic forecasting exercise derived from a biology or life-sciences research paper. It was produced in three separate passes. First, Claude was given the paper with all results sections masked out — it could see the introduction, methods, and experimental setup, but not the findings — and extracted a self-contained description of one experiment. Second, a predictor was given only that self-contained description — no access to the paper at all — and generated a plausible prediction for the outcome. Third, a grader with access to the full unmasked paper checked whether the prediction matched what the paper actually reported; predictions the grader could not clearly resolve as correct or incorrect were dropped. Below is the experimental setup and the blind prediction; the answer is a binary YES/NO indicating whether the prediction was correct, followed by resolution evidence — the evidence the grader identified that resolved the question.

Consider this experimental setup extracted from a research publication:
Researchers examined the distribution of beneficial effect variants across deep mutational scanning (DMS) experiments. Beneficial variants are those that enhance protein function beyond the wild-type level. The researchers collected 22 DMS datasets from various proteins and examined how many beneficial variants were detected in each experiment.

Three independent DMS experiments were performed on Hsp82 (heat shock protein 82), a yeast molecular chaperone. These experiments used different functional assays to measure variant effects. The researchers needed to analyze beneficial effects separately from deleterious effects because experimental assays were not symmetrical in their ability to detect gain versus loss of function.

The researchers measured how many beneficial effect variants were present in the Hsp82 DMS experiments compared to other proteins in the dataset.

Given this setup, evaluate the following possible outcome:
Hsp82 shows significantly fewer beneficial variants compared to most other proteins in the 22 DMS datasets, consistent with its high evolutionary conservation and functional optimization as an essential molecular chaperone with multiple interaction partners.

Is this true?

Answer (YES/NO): YES